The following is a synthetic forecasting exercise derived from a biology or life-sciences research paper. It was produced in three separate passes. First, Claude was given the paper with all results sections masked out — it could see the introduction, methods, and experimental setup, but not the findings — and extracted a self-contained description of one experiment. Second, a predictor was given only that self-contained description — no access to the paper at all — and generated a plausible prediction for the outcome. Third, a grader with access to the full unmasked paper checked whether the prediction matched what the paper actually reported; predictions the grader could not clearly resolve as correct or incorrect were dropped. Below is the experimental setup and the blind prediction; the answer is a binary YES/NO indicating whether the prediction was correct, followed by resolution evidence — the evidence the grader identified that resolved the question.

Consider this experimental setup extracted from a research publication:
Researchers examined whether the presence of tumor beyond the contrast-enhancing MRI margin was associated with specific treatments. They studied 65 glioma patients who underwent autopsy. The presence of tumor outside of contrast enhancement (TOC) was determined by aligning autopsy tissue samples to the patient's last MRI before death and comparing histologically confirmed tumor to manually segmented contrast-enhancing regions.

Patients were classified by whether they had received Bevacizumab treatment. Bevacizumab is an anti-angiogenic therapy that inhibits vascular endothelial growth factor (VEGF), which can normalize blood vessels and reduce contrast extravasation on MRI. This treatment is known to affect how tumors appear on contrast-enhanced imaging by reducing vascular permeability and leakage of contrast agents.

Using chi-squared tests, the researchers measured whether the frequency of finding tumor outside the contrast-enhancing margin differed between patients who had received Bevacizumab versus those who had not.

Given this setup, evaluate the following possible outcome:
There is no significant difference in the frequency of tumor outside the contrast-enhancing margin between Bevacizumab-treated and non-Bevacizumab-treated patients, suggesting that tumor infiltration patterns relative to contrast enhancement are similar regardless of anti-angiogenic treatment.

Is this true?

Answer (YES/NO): NO